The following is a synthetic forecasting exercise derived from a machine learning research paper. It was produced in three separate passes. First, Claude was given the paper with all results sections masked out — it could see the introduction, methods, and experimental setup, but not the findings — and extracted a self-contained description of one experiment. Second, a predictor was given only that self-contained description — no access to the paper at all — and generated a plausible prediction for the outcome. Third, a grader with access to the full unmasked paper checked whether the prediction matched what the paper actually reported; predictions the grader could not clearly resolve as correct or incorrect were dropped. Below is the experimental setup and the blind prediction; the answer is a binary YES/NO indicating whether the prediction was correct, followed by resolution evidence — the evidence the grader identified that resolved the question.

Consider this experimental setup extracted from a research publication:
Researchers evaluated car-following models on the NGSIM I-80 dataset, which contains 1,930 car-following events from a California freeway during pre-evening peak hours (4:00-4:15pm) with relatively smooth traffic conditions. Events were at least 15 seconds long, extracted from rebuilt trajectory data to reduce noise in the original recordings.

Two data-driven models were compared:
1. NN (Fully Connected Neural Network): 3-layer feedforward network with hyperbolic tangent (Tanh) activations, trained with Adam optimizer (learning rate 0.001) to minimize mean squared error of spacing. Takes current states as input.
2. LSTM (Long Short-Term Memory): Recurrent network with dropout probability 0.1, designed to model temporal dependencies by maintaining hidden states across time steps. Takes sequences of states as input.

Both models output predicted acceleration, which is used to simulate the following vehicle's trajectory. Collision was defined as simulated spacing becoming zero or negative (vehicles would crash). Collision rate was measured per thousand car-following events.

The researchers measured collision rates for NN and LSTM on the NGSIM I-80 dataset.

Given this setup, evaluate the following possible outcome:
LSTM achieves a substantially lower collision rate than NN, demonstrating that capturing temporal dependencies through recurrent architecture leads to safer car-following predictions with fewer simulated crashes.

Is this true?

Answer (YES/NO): NO